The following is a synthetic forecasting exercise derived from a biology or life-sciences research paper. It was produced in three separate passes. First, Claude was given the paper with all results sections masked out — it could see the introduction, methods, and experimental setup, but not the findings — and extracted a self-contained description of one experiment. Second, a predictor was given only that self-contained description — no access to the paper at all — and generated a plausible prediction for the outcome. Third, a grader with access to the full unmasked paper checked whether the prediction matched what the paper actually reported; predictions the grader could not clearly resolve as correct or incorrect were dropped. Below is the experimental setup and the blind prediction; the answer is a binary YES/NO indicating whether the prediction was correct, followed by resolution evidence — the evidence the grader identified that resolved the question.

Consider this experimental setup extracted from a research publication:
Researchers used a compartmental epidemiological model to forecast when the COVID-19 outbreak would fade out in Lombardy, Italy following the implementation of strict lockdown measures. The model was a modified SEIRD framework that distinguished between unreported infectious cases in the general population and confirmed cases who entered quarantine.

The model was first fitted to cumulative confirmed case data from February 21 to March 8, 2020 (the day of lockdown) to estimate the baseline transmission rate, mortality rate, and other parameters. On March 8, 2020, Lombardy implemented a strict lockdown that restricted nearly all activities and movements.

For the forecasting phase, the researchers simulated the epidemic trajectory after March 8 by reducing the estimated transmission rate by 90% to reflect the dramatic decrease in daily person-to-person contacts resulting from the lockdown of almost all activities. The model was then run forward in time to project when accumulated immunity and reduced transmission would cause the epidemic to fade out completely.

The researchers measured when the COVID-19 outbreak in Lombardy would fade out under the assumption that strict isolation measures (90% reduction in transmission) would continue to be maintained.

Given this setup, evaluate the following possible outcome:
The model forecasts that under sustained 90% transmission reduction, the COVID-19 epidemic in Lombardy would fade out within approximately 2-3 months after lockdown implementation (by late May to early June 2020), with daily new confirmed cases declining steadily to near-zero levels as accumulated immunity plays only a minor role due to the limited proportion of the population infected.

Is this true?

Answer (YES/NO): YES